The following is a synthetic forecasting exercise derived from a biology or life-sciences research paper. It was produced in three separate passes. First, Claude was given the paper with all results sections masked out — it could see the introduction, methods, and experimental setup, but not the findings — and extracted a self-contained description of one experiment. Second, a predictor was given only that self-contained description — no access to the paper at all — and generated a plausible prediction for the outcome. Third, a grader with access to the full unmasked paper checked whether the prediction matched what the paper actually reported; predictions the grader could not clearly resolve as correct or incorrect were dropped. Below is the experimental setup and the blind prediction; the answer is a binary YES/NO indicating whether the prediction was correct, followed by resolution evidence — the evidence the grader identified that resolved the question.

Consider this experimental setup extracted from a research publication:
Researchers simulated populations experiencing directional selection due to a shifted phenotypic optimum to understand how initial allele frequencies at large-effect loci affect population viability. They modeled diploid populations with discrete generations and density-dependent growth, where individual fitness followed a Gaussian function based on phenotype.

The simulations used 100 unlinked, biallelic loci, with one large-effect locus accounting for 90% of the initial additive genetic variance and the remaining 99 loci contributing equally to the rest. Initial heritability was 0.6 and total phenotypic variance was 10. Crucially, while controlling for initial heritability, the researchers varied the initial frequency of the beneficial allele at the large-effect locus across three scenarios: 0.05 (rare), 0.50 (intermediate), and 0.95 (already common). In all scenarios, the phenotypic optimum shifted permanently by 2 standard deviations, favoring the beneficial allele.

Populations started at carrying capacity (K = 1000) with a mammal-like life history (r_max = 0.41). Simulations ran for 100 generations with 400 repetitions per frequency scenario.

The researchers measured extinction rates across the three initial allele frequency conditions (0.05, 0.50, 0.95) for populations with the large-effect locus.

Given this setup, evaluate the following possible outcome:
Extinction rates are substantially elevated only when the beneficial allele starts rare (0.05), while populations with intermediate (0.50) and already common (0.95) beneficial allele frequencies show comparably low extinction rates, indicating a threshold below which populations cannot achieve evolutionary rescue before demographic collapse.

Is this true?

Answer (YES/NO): NO